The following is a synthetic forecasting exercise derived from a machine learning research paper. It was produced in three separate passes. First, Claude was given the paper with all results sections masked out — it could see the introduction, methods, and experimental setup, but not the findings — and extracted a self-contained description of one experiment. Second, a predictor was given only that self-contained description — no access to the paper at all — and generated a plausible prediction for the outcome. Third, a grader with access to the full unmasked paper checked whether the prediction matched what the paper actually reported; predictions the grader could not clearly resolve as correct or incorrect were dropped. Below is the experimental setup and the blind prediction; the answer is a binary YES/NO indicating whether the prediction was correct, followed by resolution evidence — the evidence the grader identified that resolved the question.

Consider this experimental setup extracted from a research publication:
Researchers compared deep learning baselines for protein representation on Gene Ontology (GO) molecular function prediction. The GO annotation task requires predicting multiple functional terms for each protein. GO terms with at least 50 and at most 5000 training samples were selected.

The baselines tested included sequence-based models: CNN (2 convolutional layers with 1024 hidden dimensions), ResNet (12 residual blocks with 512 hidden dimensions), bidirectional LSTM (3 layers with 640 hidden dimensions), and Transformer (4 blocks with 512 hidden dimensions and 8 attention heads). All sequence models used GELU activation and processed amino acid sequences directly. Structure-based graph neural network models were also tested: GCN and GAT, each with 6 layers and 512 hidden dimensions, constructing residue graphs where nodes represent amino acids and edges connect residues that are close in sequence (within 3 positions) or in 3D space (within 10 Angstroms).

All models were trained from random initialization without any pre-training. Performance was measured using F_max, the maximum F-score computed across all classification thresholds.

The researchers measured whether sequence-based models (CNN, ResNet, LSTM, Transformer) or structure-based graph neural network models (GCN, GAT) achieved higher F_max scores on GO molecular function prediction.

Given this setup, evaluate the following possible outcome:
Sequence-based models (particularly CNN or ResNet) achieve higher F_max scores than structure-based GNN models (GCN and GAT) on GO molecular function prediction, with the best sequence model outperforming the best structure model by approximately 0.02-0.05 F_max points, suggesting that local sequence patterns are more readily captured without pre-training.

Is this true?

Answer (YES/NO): NO